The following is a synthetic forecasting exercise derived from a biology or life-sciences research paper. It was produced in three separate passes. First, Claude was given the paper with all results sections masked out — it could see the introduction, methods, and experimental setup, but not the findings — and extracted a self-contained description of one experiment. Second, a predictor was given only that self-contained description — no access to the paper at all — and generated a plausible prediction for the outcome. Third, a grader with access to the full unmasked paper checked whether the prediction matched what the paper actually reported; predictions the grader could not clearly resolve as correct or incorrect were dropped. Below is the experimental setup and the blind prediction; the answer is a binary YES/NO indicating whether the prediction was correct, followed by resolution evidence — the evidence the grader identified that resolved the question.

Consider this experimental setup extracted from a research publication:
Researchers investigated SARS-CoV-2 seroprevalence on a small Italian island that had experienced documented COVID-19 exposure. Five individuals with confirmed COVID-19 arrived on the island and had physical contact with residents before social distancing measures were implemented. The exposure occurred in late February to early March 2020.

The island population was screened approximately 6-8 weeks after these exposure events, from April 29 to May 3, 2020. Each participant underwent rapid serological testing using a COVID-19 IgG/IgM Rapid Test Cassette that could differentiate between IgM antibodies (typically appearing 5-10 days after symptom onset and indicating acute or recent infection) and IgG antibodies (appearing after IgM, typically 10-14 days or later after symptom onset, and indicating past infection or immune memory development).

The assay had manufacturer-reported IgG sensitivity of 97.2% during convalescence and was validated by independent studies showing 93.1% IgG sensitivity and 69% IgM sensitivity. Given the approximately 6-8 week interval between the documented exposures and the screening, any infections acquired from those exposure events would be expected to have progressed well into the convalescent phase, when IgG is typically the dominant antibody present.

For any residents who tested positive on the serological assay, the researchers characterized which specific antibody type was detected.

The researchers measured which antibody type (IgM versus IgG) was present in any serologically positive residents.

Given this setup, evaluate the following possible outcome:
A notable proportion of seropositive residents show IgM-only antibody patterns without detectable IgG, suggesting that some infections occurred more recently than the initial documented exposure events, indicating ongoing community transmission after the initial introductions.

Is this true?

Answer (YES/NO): NO